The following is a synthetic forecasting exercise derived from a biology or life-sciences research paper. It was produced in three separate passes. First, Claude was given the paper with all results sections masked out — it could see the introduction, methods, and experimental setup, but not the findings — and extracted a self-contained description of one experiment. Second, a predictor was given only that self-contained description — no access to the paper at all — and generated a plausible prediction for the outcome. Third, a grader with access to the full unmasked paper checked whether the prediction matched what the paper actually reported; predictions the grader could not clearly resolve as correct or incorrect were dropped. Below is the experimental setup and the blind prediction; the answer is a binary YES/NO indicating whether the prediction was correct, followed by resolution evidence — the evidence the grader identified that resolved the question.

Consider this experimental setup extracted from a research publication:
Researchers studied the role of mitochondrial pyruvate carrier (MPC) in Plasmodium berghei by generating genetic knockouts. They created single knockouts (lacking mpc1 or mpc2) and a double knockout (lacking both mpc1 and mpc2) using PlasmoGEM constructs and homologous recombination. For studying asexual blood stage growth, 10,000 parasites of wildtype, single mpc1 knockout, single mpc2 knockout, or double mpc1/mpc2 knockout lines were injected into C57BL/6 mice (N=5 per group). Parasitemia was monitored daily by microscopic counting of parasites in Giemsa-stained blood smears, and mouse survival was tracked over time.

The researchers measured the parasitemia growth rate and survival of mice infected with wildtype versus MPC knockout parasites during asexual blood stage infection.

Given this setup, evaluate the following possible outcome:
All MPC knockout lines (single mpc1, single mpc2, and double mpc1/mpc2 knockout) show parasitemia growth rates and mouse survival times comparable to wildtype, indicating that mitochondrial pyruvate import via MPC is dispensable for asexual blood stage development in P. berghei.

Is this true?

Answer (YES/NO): YES